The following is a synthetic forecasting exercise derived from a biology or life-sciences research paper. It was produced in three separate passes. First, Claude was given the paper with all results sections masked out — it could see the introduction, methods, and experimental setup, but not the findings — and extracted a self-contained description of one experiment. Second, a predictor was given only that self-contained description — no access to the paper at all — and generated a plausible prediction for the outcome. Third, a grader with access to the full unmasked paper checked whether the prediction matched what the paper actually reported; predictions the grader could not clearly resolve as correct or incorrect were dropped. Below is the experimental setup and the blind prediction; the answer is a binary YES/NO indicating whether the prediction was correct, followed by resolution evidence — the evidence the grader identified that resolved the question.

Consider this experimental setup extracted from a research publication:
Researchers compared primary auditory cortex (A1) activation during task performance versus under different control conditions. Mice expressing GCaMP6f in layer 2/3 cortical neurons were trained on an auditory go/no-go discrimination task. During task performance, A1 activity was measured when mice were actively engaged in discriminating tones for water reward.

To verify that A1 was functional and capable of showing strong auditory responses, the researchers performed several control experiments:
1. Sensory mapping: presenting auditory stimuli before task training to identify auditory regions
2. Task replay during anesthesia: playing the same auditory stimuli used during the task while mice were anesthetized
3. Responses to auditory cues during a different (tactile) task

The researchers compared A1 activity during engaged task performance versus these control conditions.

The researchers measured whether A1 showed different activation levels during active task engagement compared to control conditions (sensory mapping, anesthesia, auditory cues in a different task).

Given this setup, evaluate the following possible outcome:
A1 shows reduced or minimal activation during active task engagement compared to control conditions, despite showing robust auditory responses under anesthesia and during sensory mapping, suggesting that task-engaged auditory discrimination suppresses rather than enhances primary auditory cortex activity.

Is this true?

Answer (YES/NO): YES